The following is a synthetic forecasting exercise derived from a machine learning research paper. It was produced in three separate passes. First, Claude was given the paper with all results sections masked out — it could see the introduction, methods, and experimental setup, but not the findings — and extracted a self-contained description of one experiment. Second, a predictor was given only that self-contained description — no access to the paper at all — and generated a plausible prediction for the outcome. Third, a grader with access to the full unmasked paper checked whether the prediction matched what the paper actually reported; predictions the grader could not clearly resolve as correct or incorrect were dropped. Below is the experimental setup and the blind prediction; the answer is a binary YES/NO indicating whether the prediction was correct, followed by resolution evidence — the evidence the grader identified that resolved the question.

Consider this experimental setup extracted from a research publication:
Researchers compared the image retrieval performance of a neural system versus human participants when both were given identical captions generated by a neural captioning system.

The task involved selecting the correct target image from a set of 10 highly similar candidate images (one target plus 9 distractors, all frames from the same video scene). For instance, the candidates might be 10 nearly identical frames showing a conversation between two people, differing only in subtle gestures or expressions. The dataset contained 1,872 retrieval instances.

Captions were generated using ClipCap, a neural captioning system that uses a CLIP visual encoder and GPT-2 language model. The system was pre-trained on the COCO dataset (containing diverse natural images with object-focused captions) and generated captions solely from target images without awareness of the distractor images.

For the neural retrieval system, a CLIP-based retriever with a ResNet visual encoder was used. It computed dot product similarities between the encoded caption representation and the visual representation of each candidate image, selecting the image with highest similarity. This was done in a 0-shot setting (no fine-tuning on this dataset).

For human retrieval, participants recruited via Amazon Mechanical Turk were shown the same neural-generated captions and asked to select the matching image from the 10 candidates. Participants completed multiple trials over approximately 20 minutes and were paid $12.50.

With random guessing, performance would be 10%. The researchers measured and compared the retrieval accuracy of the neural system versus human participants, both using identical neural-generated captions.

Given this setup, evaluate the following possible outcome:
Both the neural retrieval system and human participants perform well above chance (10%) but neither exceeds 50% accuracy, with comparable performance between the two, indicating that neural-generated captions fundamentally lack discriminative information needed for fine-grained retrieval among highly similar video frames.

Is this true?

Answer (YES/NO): NO